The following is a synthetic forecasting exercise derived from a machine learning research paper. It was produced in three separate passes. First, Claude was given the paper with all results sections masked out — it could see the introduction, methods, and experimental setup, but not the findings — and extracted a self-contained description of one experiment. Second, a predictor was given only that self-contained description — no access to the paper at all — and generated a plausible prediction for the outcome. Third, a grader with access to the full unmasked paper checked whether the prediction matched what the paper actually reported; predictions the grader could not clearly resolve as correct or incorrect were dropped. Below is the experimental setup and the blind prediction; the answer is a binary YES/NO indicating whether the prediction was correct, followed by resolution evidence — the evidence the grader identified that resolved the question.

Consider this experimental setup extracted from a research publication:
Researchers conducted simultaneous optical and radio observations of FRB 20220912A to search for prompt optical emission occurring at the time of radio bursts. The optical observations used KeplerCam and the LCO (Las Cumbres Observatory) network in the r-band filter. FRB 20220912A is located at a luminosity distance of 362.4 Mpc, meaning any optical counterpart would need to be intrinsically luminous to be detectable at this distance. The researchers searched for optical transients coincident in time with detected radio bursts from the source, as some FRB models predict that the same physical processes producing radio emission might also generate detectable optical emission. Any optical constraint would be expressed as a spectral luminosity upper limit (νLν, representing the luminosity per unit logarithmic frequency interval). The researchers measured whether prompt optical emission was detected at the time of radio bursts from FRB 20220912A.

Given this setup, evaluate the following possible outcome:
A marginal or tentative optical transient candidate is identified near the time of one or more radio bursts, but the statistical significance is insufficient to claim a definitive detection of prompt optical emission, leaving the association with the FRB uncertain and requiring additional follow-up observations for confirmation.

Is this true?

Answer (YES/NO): NO